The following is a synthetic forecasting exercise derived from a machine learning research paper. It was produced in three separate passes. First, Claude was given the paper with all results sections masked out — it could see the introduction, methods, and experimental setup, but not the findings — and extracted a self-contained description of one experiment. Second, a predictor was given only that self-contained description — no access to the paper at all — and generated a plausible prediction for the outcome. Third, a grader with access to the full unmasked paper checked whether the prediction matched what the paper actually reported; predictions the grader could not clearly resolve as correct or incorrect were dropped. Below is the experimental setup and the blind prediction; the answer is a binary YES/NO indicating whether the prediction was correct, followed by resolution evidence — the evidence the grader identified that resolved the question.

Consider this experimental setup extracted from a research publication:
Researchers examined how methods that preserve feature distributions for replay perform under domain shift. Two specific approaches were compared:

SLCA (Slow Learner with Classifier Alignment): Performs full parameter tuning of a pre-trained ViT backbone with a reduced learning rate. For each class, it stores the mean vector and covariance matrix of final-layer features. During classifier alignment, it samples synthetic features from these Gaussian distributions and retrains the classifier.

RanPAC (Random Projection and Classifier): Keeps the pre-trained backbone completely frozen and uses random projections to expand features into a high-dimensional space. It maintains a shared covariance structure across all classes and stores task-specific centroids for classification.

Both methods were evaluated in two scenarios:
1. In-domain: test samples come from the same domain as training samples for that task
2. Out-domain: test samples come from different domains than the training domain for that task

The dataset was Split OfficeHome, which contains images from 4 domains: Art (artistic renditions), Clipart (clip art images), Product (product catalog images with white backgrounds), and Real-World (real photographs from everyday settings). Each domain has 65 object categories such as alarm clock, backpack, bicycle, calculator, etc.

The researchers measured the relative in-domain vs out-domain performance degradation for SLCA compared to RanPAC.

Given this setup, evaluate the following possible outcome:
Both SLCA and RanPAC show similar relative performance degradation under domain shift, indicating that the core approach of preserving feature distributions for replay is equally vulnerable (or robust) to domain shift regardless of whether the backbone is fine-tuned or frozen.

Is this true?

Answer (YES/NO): NO